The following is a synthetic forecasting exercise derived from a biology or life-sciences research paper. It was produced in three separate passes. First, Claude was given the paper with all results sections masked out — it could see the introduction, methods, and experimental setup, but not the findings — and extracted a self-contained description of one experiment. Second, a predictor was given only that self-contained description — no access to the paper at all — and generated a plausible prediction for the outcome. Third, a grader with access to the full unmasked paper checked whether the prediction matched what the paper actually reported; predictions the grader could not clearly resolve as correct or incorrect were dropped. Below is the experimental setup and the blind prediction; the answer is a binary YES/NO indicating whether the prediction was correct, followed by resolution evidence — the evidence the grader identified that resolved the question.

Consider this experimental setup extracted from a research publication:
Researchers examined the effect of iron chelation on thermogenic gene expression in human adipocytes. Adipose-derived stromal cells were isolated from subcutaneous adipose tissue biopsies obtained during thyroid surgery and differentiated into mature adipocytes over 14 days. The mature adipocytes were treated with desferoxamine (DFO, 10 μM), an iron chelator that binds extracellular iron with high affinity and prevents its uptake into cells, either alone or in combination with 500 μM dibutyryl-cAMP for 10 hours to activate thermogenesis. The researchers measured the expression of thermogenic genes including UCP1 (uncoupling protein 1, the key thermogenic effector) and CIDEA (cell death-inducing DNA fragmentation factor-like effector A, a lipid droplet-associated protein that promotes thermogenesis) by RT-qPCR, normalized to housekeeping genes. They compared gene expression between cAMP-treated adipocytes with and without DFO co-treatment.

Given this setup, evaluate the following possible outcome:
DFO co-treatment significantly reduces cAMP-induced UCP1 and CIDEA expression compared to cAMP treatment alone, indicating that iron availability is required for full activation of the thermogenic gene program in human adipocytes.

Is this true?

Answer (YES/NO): NO